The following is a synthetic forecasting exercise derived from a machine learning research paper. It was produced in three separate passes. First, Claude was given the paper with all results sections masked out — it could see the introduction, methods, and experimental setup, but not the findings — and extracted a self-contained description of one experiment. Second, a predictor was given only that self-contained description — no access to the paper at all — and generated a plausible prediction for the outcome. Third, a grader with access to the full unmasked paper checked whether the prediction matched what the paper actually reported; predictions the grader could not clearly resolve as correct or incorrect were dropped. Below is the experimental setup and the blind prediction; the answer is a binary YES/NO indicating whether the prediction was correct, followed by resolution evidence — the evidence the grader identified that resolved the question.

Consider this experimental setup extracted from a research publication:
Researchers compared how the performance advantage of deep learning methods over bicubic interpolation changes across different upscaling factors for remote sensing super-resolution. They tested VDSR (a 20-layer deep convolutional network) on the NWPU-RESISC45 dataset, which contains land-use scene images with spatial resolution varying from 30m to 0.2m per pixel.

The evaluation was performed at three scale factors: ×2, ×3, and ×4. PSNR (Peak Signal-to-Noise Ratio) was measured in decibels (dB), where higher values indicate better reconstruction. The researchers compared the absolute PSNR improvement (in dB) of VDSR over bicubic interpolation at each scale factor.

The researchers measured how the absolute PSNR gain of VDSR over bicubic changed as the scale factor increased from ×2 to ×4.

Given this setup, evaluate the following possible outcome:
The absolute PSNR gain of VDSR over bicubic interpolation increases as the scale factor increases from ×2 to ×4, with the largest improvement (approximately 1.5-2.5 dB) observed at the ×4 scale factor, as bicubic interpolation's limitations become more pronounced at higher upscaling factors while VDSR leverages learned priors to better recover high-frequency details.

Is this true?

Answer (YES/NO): NO